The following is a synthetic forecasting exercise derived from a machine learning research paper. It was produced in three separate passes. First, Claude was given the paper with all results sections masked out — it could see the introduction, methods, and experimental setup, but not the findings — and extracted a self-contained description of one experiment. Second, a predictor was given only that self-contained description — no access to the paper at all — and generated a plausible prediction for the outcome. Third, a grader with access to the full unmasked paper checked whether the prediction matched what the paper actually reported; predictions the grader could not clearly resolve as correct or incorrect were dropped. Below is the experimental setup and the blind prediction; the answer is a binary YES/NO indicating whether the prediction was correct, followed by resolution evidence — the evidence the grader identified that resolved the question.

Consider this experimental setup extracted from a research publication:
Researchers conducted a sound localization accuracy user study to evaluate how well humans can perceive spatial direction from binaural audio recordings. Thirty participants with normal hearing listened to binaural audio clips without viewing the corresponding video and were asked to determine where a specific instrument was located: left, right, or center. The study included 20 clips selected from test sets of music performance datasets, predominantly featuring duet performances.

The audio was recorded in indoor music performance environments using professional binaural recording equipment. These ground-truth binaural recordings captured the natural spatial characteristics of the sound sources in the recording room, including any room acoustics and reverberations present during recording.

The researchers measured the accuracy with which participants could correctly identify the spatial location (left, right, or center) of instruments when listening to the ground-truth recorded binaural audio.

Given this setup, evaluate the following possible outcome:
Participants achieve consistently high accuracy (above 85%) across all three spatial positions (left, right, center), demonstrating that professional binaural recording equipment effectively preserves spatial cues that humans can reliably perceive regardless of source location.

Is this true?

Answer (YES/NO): NO